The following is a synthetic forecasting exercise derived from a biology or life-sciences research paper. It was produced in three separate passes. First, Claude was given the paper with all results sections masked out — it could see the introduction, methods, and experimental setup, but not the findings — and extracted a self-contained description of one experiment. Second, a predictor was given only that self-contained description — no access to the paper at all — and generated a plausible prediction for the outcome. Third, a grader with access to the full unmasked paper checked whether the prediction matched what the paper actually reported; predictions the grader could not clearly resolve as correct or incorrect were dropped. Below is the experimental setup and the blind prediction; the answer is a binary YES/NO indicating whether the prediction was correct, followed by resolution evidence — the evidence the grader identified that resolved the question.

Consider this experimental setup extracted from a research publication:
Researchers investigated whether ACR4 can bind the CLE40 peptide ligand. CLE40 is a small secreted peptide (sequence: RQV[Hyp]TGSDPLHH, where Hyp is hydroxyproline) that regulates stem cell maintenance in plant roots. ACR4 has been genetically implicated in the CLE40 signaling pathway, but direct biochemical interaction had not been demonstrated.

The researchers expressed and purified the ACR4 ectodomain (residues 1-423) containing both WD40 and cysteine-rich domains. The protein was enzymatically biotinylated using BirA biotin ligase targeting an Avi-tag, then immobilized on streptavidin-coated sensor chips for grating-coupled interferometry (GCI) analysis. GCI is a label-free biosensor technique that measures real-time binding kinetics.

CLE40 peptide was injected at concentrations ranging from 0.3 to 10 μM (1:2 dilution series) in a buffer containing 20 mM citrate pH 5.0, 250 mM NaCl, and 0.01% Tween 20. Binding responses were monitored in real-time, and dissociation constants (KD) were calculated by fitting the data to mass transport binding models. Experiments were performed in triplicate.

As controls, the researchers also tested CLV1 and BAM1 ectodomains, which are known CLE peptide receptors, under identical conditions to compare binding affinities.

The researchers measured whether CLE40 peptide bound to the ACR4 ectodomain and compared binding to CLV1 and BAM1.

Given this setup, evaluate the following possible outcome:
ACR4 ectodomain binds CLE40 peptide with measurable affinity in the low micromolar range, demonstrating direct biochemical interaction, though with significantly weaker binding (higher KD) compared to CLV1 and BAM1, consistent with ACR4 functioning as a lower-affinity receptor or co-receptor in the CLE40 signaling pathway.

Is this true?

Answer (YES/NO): NO